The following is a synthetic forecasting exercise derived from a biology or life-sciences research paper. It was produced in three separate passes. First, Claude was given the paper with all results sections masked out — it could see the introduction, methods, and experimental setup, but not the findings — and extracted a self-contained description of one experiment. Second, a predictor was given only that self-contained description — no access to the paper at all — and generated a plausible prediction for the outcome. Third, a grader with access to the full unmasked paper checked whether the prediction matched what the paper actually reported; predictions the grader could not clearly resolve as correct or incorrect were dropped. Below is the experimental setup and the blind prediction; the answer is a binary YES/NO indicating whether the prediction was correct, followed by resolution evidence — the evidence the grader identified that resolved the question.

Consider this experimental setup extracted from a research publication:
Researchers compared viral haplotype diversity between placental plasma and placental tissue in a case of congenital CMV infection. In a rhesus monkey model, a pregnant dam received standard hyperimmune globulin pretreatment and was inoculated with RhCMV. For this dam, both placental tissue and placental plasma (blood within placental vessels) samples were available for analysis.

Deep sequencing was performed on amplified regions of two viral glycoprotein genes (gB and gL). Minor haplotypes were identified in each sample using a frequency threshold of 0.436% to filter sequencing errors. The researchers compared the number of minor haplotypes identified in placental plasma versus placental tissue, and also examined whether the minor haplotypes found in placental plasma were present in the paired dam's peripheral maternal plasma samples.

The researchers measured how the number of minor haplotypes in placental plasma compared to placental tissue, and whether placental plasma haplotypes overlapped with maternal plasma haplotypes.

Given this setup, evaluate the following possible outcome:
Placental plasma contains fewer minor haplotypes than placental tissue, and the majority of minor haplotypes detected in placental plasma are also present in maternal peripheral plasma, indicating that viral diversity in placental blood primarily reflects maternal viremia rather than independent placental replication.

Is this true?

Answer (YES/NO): NO